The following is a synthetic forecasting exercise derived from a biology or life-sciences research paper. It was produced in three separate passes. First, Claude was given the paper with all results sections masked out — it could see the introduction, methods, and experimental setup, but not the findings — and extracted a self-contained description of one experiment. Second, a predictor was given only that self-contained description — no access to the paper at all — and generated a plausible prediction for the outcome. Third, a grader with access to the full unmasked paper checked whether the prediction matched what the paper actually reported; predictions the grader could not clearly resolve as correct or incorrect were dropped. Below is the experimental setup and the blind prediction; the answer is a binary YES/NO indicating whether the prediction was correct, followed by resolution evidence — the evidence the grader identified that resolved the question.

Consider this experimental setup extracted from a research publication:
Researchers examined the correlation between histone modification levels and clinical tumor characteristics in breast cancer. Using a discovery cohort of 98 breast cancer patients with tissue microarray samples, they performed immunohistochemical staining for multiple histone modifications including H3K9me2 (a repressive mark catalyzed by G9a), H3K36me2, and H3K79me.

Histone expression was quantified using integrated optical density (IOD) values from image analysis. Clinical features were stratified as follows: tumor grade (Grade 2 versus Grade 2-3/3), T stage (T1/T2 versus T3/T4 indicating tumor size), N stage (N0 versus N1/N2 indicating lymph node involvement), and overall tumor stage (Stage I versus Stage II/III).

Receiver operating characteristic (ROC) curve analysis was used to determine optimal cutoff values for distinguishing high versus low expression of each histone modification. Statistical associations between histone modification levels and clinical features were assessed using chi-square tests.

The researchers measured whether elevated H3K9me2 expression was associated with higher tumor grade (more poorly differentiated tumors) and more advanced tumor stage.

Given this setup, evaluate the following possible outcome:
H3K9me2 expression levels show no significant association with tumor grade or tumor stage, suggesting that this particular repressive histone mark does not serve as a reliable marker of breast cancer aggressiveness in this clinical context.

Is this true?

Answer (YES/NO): NO